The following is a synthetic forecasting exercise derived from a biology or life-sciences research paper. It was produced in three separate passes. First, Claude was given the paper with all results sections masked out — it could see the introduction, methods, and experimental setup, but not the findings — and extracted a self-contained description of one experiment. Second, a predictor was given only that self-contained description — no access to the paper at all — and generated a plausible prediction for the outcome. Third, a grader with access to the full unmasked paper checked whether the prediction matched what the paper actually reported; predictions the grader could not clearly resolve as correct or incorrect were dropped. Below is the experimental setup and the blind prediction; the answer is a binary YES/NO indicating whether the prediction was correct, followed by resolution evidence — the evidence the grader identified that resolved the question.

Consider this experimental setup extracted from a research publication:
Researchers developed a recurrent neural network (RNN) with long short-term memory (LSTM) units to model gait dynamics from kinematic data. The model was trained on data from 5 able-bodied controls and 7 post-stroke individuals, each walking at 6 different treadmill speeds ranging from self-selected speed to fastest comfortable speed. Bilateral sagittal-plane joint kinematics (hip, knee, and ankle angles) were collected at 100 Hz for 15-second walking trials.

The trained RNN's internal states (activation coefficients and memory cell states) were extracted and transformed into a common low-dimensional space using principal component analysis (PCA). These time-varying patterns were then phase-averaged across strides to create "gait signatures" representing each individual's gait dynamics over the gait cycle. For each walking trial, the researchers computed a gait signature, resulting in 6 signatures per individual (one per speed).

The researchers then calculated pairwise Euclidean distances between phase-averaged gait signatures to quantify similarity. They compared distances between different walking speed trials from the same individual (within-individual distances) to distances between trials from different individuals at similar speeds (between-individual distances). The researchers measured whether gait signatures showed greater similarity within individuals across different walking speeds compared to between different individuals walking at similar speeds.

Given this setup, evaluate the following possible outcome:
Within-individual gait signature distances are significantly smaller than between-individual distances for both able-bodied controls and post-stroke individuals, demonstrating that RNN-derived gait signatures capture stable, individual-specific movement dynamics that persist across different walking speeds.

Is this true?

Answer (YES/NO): YES